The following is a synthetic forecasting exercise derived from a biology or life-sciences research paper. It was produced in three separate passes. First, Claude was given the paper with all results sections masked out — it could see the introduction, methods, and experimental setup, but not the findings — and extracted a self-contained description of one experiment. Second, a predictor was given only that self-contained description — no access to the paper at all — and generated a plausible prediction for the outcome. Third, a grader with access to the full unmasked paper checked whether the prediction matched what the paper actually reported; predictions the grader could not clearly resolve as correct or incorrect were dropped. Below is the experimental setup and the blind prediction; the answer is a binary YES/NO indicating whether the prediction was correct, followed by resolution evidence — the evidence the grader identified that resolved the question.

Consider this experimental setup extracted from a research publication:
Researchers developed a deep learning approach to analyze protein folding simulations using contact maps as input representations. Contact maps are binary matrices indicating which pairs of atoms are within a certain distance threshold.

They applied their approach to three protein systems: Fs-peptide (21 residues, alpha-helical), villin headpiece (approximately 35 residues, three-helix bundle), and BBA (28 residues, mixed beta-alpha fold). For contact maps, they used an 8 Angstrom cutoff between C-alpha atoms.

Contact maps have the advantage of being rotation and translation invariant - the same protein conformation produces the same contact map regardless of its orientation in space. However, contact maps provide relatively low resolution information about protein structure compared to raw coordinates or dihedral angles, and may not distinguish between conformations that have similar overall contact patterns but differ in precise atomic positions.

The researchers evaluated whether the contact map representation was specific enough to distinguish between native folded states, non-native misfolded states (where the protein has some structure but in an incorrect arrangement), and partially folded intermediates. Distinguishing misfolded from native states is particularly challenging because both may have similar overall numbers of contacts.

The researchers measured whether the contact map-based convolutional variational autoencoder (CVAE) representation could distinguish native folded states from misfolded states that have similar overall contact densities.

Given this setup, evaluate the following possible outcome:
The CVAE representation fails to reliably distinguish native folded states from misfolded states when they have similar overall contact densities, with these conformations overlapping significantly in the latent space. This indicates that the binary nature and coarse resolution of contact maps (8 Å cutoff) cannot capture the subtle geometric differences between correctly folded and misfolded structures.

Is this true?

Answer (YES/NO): NO